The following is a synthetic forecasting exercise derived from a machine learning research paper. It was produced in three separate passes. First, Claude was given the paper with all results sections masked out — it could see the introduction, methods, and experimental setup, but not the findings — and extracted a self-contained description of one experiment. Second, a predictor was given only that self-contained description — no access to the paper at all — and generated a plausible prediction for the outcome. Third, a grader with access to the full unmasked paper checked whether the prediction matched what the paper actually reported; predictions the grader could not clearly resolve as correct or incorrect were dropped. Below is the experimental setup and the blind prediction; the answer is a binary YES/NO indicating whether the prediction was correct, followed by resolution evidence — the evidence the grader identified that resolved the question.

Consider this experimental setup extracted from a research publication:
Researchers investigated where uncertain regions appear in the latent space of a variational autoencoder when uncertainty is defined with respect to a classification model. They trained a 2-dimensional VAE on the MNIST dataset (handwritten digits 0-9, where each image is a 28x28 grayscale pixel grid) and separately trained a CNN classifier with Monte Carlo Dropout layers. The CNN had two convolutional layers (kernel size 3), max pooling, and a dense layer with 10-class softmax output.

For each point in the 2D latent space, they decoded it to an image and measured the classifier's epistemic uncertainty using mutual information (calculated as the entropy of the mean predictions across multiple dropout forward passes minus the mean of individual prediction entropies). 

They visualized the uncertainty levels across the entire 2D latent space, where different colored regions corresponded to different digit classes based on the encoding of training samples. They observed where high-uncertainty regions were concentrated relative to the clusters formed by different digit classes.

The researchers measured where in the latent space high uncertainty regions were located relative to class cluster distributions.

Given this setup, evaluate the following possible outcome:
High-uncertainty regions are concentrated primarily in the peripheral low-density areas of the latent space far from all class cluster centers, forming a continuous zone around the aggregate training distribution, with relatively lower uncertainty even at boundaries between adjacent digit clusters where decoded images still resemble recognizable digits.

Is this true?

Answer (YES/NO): NO